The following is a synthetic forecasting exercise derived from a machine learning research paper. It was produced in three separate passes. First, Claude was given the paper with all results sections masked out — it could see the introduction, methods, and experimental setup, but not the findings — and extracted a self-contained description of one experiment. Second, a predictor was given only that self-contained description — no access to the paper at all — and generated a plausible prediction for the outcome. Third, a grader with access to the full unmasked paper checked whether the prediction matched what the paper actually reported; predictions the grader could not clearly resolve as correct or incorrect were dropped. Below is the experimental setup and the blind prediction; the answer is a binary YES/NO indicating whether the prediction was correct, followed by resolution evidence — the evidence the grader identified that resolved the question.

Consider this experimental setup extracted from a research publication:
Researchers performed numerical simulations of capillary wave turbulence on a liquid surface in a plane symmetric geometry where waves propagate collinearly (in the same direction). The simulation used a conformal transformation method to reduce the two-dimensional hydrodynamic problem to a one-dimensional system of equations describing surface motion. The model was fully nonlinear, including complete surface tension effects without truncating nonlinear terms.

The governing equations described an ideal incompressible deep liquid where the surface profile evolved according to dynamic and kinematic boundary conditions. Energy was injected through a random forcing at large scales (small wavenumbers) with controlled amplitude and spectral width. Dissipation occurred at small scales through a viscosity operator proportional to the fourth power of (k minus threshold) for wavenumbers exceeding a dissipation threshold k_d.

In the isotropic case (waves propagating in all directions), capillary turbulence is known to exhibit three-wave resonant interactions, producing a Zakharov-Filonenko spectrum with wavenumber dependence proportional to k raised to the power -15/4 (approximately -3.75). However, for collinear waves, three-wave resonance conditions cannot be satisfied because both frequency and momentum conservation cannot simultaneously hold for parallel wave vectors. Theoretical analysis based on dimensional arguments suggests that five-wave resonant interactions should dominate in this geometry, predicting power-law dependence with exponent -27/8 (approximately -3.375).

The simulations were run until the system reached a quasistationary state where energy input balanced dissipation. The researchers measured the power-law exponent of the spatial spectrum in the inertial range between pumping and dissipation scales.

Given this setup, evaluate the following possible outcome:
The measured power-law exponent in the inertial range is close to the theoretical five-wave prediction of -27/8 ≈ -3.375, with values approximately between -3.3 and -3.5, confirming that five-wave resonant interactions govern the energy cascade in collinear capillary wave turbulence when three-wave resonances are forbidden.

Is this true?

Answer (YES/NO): YES